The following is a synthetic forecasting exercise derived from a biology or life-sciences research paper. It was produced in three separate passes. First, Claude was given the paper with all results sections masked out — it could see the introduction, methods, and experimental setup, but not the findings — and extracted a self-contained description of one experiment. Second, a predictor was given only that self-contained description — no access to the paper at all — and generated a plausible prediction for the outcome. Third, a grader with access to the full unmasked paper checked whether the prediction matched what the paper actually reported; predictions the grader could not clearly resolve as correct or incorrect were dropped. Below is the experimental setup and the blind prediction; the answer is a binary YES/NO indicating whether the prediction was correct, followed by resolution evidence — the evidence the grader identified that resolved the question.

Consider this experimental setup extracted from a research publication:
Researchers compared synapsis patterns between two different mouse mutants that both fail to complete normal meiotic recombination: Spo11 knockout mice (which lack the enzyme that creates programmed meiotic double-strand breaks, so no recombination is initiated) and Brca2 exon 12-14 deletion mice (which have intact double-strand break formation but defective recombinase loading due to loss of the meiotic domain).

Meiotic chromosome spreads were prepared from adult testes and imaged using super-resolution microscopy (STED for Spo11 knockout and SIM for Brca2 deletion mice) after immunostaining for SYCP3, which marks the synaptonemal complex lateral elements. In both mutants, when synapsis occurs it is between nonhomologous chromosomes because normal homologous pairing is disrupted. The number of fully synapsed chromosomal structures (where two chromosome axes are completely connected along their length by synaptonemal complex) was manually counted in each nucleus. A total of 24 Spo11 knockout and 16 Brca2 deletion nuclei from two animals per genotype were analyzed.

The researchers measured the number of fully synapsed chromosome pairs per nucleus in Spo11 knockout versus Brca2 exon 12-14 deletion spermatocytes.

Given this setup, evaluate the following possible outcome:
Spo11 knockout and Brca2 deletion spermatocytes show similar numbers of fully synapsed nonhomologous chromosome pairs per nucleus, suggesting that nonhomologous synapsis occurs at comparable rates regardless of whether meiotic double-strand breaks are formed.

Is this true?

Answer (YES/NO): NO